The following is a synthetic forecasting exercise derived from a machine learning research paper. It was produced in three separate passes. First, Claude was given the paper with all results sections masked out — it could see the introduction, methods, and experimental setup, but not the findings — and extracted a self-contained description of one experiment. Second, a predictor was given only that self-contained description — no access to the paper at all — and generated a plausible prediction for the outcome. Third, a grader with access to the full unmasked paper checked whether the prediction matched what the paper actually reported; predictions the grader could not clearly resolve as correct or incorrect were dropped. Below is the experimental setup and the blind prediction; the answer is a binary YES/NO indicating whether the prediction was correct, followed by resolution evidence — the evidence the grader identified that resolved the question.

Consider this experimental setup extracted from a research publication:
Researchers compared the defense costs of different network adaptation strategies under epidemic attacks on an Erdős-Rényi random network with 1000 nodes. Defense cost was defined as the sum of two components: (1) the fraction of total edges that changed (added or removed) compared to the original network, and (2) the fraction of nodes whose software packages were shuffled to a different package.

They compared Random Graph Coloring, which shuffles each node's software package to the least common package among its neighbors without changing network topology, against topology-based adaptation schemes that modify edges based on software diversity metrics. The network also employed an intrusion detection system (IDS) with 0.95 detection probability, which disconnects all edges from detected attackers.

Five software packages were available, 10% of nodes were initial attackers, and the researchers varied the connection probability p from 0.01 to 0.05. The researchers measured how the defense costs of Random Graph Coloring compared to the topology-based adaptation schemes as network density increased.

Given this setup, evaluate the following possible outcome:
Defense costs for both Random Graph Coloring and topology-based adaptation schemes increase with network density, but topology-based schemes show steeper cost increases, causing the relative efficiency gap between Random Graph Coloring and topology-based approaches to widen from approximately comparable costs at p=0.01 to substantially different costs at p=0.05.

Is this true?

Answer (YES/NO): NO